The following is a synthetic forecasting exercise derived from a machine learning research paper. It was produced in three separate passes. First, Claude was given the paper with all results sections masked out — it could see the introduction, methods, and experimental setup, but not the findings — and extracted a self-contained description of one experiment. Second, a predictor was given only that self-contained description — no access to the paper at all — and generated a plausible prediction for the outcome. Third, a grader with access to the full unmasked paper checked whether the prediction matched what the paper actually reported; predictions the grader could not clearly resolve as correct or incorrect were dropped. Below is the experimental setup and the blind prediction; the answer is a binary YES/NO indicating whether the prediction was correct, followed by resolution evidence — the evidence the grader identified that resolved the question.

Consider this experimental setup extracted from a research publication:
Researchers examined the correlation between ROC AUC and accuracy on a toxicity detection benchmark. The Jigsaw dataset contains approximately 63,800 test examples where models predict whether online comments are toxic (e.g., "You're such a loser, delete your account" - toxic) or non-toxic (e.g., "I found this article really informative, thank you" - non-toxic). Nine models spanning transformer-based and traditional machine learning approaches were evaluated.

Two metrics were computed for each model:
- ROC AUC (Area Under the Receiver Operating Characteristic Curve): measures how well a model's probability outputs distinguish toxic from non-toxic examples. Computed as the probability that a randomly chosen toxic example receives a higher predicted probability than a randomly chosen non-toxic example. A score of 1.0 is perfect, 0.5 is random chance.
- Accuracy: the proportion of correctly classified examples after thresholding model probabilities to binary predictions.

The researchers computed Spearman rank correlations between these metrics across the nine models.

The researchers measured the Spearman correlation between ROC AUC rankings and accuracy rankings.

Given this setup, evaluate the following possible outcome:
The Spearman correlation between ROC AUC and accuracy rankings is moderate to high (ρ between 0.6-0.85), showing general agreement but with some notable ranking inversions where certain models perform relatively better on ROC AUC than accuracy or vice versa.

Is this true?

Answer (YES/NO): NO